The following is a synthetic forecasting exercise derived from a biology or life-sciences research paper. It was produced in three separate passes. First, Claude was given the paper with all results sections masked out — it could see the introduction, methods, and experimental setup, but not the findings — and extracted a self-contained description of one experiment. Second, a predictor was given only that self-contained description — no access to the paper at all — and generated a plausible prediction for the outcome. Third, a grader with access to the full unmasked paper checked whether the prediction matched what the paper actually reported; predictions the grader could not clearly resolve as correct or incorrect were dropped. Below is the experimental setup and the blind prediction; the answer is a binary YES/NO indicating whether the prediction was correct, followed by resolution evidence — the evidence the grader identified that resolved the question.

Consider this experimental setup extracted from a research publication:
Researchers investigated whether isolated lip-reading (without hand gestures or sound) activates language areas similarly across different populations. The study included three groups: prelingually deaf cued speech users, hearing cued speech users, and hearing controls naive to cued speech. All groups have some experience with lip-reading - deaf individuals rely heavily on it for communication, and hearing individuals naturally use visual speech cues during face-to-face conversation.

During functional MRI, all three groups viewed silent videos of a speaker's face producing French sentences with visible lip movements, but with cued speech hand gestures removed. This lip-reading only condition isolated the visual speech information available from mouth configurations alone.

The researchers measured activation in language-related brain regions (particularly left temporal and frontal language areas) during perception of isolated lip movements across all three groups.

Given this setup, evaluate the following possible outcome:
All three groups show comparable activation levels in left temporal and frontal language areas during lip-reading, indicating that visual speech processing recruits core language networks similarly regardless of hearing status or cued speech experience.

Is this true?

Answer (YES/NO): NO